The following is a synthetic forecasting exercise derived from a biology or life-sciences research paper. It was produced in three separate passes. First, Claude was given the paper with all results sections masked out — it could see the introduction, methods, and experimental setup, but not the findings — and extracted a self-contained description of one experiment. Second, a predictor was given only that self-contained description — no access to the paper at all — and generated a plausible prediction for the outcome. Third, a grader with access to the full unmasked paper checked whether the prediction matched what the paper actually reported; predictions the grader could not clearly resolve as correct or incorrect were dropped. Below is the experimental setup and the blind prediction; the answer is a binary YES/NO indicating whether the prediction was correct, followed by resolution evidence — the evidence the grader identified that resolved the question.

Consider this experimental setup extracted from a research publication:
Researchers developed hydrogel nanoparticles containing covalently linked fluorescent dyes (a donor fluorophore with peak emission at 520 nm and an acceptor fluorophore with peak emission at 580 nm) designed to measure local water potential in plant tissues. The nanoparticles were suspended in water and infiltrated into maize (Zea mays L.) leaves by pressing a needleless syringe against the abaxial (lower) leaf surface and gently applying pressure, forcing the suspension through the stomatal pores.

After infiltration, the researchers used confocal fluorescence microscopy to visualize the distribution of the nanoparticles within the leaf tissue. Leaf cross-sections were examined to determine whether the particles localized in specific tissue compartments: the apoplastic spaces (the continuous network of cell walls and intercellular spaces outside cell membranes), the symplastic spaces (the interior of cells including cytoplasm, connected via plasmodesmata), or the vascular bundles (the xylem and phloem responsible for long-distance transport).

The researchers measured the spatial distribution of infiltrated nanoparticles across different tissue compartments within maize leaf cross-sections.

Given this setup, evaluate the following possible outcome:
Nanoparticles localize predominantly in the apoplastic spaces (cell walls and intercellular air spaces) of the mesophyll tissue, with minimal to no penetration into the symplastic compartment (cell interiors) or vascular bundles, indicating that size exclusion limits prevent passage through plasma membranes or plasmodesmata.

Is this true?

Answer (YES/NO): YES